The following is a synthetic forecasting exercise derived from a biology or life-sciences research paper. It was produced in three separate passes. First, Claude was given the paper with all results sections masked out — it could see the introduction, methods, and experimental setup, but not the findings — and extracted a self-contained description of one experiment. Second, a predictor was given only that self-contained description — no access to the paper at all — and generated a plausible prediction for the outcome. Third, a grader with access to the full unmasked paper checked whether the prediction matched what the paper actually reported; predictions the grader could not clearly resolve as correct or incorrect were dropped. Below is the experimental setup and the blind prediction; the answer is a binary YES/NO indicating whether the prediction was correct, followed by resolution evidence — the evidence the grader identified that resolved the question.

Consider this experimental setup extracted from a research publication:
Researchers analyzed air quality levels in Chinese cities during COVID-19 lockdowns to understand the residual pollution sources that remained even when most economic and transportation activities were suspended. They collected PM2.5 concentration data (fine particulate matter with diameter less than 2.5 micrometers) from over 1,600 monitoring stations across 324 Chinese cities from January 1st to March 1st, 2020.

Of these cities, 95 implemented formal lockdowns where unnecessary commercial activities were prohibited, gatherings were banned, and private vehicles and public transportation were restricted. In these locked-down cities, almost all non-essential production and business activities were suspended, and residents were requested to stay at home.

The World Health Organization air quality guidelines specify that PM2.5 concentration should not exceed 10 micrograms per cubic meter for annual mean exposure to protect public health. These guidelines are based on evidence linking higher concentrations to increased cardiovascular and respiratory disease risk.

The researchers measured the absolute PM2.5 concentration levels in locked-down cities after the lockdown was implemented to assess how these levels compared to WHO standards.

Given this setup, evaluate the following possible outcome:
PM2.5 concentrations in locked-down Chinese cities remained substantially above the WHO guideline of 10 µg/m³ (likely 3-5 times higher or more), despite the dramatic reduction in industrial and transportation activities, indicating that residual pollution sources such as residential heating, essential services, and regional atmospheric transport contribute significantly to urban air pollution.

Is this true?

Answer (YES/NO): YES